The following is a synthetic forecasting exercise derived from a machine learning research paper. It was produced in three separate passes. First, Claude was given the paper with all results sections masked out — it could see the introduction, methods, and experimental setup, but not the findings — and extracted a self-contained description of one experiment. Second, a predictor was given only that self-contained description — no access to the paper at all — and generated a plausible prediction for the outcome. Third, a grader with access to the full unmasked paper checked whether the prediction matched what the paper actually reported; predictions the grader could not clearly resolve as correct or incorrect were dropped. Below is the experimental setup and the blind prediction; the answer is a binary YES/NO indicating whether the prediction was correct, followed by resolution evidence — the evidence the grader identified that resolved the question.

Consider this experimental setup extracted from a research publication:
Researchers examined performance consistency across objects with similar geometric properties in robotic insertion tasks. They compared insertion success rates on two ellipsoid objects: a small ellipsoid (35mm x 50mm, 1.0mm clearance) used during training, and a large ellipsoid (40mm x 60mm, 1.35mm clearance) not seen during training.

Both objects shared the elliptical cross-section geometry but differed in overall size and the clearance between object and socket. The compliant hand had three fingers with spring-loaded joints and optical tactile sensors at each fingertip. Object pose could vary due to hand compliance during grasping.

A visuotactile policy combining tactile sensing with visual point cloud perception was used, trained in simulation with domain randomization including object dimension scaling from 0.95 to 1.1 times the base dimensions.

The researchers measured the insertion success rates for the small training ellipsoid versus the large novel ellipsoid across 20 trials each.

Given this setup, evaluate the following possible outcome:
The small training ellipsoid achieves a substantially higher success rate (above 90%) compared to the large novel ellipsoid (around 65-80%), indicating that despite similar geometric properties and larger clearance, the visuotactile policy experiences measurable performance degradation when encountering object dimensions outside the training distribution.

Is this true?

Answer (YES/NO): NO